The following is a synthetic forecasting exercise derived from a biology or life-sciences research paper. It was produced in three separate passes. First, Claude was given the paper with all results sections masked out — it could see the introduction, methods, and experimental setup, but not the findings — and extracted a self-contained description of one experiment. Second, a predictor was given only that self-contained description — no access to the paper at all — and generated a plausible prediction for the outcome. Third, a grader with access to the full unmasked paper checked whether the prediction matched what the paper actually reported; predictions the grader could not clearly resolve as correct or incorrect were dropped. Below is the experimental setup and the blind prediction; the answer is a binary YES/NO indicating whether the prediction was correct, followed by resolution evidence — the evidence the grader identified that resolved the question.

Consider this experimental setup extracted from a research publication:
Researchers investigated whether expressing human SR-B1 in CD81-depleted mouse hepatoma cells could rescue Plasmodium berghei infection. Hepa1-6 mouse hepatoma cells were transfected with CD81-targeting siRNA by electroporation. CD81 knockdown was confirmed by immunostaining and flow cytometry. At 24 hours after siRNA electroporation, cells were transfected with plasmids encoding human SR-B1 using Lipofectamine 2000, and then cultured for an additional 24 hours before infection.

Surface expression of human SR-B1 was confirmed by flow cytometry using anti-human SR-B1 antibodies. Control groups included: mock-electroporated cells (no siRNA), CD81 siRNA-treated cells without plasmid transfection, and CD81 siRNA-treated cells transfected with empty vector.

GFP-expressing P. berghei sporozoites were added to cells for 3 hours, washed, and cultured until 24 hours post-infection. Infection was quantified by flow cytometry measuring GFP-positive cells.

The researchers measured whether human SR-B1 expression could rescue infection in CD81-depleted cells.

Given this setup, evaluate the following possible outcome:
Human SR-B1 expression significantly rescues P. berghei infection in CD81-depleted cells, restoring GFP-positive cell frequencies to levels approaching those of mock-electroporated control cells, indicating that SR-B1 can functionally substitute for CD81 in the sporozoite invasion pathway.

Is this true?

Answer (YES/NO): YES